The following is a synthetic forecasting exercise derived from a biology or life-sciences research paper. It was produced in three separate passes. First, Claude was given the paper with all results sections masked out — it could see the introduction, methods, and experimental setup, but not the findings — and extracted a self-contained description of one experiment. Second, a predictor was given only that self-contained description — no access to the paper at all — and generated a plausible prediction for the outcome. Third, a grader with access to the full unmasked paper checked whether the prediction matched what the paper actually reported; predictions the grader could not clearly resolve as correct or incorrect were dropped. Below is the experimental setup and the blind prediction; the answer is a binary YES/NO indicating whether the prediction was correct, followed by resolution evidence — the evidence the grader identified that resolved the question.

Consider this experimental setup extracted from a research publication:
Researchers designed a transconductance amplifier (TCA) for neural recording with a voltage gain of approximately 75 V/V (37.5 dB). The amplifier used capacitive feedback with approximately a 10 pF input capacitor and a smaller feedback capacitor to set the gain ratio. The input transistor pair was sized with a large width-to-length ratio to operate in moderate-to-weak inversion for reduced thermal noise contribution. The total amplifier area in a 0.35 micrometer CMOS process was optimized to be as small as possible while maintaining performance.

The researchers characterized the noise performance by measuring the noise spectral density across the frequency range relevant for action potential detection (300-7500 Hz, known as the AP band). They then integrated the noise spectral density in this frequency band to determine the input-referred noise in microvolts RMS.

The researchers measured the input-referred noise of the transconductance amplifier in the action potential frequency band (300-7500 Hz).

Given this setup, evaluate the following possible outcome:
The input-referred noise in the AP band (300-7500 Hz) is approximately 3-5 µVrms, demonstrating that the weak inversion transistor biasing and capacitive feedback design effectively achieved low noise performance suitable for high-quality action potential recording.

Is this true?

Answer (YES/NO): NO